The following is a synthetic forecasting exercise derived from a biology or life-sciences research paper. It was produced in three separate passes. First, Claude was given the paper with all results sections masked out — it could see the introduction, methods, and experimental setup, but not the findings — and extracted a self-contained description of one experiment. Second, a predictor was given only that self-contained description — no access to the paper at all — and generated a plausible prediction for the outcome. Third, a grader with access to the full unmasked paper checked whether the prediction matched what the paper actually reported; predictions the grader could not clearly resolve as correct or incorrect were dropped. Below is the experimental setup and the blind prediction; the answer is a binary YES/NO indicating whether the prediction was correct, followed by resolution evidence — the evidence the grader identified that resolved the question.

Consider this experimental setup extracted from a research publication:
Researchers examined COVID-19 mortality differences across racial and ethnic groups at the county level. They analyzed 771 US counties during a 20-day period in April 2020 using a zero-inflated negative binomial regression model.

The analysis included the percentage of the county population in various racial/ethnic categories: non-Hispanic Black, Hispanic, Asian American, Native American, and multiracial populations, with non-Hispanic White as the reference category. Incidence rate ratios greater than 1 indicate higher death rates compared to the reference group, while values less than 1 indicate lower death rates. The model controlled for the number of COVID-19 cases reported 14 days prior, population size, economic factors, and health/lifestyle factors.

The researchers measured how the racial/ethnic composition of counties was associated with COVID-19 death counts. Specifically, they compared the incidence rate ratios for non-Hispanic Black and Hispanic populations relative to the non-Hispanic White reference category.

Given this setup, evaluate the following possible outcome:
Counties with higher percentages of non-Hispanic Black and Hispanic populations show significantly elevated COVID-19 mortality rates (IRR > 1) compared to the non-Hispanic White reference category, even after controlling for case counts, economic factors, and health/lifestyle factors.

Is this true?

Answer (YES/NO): NO